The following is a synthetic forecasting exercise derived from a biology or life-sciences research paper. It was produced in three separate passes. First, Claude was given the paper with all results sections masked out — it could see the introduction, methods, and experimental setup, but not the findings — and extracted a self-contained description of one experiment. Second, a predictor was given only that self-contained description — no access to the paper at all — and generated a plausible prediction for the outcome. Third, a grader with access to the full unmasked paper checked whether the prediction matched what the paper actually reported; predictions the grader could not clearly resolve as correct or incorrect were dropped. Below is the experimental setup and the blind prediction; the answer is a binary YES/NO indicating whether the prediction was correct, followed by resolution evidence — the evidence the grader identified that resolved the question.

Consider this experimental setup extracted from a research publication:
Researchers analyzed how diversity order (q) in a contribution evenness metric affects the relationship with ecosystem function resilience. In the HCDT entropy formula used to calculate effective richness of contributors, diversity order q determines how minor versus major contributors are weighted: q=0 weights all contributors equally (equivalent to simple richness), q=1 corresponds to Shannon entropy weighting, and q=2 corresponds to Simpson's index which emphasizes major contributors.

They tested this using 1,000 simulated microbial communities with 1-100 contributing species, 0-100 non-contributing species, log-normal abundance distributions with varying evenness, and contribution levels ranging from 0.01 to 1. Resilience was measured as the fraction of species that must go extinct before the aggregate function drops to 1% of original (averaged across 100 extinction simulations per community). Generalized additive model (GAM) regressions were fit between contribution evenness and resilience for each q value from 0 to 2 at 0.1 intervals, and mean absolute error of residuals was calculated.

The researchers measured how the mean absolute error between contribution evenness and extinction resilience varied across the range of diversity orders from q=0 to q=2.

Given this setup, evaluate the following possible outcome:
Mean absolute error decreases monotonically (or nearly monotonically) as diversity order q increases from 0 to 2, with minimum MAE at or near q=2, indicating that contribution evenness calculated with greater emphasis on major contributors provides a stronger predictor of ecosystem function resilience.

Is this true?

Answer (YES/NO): NO